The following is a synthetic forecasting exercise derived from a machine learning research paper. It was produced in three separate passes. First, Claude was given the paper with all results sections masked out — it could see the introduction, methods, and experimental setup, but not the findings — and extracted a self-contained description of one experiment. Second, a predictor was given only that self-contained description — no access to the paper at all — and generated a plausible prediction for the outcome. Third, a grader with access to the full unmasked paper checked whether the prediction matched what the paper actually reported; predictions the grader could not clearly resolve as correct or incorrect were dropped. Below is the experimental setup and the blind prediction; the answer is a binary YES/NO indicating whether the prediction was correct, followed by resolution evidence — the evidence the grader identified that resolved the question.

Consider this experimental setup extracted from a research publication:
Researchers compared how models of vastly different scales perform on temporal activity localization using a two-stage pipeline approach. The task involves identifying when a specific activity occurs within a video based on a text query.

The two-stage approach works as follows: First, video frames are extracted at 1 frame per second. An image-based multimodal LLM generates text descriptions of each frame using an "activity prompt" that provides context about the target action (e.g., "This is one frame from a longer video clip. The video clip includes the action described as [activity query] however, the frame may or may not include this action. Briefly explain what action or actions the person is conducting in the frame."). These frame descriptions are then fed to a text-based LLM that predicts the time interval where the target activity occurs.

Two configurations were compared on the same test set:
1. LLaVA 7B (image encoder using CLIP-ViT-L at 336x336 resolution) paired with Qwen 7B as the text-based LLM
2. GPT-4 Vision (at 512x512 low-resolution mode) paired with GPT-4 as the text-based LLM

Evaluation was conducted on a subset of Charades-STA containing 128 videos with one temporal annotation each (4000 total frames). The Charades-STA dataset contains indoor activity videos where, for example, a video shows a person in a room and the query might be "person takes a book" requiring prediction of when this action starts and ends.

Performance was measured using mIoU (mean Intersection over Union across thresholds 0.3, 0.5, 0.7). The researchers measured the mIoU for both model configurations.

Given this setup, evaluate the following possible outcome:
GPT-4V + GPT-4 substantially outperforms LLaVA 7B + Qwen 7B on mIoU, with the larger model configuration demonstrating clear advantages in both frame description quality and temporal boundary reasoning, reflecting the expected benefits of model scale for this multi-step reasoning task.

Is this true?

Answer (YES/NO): YES